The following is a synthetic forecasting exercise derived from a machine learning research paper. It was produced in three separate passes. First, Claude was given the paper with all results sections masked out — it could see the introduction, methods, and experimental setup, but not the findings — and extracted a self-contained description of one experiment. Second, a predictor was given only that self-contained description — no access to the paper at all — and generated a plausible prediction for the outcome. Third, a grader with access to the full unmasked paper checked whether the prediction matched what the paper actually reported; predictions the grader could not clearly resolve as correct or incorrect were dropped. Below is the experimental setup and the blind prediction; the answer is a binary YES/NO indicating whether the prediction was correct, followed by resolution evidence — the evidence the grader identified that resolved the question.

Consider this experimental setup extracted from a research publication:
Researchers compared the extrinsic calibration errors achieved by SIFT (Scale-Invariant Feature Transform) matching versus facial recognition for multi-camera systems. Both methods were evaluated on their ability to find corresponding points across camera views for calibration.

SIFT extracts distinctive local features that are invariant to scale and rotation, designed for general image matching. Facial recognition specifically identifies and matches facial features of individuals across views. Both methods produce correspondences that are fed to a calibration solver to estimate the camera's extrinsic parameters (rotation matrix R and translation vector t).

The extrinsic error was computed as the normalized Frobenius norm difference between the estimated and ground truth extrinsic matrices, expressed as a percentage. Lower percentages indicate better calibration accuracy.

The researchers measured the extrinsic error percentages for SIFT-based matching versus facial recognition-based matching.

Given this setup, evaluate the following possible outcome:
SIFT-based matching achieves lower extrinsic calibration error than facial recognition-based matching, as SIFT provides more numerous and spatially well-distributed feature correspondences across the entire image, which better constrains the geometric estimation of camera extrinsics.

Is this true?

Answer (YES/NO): NO